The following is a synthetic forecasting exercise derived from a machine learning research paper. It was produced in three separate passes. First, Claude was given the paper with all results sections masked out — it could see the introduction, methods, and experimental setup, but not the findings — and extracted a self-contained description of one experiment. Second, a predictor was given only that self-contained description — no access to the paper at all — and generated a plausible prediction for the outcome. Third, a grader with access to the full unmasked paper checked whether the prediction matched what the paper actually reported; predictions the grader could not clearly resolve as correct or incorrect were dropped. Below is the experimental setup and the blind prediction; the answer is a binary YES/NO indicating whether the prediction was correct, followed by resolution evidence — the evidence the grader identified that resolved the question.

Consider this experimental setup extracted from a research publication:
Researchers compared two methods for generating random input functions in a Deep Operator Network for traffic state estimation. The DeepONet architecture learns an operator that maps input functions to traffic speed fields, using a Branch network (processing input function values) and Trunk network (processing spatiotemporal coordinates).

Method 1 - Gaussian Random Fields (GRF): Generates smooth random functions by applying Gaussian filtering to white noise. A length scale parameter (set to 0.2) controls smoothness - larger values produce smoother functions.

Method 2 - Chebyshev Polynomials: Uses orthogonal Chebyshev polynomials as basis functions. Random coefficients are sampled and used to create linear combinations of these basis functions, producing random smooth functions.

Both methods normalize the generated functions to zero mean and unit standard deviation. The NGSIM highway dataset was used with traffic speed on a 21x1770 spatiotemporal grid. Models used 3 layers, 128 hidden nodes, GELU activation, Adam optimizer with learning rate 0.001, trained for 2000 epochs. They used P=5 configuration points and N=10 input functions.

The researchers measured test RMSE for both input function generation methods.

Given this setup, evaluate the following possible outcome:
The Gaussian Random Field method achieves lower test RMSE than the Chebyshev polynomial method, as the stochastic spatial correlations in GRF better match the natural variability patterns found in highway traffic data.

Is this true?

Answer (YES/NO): NO